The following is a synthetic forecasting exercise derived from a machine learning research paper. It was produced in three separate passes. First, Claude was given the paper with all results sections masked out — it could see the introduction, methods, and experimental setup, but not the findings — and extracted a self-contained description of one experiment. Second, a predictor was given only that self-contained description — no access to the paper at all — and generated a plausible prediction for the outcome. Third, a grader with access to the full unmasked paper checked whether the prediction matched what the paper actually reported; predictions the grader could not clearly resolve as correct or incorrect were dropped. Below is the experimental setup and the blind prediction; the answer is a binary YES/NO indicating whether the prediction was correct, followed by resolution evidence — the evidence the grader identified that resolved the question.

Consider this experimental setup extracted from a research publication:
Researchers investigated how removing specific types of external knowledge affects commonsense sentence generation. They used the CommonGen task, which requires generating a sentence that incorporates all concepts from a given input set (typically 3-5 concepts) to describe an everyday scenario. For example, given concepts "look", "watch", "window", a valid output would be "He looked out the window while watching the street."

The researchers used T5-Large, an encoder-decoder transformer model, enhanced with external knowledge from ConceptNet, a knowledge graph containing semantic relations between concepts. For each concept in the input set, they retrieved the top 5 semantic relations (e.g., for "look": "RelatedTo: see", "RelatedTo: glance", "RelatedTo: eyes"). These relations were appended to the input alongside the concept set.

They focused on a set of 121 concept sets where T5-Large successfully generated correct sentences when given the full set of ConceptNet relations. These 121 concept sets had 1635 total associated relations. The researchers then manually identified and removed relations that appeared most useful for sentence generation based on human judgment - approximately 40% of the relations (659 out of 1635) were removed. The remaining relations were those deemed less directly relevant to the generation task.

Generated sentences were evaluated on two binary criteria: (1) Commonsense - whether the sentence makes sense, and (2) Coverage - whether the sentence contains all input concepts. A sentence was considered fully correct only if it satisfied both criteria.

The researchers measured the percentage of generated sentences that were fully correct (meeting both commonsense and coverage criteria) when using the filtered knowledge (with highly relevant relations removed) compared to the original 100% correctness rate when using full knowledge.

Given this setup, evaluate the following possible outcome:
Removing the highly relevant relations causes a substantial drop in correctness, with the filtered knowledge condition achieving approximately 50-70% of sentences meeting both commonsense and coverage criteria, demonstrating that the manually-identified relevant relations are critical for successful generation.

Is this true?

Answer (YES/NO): NO